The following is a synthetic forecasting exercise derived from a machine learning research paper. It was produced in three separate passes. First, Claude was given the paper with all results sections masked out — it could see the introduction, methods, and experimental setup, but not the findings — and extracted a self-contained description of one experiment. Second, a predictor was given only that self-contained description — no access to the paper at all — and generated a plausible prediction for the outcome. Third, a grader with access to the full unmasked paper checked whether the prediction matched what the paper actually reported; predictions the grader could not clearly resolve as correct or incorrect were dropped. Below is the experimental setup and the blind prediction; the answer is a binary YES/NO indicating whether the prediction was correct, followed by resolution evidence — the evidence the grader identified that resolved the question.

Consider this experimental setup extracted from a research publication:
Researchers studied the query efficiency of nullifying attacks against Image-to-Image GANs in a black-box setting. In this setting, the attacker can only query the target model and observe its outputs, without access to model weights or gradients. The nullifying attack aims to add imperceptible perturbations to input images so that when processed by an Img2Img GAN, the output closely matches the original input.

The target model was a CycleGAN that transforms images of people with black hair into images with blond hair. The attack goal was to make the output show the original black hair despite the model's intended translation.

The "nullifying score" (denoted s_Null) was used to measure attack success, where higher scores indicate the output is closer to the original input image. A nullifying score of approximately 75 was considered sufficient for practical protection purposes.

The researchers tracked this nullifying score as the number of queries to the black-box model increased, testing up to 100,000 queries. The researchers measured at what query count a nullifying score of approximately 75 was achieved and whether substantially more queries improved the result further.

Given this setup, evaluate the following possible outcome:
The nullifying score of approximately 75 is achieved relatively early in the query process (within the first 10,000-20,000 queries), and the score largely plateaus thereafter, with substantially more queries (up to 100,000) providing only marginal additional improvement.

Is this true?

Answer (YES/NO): NO